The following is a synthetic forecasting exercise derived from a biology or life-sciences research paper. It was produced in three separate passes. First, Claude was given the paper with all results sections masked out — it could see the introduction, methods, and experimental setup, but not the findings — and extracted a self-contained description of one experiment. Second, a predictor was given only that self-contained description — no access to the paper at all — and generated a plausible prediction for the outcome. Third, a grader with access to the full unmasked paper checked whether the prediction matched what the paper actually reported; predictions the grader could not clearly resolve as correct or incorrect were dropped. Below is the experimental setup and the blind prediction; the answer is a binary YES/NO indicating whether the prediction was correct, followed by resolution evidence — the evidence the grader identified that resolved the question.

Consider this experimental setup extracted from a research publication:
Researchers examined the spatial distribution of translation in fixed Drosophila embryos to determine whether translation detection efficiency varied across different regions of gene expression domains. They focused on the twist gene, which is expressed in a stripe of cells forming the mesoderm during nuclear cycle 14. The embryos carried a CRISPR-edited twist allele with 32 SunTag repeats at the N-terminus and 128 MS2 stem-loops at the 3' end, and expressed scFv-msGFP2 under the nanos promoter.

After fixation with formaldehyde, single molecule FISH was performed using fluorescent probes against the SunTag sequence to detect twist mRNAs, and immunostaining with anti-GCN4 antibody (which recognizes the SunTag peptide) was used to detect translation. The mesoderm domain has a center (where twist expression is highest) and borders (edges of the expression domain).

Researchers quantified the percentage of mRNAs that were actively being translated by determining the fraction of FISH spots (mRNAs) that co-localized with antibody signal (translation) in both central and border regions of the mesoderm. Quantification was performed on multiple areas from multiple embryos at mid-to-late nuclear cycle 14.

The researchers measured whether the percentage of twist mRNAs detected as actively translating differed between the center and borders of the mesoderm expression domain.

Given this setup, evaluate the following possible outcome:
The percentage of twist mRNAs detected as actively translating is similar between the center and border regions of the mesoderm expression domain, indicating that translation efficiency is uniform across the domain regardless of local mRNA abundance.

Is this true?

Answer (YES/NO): YES